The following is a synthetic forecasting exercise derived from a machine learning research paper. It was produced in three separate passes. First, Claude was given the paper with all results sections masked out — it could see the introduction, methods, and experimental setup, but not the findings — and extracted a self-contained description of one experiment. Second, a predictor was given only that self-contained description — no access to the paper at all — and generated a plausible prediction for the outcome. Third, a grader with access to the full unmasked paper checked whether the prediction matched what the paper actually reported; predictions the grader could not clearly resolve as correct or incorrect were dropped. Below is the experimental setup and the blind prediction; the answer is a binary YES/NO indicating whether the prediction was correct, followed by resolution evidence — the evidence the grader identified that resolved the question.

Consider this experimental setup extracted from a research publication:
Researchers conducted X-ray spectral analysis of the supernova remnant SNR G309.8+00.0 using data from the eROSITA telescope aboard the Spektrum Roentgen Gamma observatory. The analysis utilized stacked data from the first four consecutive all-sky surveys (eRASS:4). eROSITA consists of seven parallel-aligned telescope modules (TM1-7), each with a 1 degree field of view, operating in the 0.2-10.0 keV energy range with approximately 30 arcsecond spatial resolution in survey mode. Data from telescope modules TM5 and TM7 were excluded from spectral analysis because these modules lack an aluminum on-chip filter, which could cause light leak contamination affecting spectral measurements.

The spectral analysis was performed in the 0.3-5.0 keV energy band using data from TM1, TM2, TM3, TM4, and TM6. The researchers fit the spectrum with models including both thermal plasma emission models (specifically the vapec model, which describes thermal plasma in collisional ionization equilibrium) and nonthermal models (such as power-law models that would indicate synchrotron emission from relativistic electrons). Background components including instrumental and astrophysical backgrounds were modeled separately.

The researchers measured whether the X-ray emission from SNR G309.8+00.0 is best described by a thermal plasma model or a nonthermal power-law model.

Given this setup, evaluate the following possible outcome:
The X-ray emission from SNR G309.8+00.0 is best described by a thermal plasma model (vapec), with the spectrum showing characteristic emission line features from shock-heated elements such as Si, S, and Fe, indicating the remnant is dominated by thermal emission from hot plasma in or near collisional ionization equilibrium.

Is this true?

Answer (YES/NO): YES